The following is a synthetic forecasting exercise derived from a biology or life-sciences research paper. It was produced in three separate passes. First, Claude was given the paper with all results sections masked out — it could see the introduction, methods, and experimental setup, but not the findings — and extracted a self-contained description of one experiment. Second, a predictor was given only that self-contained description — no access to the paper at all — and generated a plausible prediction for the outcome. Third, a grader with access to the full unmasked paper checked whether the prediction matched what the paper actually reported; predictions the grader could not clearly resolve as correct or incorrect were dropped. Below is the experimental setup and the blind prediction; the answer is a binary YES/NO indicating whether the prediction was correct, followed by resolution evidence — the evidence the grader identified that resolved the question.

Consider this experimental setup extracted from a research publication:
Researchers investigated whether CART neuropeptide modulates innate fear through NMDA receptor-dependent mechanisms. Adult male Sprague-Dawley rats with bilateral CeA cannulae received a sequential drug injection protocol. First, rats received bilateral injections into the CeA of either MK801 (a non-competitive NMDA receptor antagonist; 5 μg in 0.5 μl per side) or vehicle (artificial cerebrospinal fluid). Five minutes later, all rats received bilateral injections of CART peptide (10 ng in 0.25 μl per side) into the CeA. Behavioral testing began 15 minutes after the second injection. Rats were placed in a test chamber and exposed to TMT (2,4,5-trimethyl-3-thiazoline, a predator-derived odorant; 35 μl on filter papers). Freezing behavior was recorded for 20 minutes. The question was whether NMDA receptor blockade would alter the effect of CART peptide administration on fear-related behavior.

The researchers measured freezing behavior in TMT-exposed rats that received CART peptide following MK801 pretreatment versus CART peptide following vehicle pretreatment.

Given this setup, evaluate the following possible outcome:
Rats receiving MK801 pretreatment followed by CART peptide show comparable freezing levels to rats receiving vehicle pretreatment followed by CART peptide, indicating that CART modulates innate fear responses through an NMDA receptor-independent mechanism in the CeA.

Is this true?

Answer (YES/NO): NO